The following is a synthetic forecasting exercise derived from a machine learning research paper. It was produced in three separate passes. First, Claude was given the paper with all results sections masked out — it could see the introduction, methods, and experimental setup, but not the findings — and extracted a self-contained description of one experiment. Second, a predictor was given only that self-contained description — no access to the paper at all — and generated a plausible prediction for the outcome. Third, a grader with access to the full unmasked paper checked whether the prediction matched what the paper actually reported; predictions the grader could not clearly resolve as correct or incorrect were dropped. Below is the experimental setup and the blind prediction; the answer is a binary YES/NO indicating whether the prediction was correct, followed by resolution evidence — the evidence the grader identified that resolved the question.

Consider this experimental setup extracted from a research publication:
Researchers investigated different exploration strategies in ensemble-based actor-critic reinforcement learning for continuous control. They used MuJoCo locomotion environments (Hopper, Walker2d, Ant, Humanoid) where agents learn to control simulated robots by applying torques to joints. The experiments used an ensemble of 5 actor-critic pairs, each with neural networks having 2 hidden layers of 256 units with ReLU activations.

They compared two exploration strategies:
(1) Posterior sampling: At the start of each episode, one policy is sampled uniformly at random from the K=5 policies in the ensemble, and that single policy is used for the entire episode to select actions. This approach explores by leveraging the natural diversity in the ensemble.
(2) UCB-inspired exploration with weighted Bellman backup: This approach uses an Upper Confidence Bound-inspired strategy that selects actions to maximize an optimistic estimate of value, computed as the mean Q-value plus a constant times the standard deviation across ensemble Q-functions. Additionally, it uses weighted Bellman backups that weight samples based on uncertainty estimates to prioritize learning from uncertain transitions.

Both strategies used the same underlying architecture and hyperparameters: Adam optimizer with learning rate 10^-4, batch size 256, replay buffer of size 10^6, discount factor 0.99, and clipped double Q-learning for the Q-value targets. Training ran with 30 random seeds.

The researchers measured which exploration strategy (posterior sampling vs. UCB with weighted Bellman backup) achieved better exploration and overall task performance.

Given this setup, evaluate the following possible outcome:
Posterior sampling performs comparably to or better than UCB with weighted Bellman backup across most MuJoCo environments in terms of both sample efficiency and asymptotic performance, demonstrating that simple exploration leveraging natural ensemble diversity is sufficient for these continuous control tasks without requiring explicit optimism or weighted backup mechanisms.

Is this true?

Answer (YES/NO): YES